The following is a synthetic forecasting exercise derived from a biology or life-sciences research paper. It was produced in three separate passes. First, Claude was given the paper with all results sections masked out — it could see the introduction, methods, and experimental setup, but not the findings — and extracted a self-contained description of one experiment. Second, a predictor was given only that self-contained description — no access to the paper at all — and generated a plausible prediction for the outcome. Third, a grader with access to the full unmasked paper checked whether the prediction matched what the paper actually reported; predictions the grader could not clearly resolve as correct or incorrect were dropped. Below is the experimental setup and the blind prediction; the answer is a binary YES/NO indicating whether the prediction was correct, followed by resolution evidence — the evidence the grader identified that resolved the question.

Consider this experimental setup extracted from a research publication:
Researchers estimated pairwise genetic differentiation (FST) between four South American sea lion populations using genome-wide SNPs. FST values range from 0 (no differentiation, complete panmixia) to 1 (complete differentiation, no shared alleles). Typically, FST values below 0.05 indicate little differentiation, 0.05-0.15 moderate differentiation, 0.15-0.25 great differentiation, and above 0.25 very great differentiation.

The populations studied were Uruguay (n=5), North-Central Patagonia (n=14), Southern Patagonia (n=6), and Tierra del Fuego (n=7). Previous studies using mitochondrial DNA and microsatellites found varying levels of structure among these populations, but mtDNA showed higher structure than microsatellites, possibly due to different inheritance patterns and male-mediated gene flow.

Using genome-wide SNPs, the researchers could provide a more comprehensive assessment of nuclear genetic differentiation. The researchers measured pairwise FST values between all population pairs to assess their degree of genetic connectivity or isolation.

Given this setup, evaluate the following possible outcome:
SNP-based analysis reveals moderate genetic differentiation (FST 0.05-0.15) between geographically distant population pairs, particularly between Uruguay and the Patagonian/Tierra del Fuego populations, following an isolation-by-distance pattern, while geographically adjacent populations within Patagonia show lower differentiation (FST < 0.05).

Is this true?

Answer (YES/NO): NO